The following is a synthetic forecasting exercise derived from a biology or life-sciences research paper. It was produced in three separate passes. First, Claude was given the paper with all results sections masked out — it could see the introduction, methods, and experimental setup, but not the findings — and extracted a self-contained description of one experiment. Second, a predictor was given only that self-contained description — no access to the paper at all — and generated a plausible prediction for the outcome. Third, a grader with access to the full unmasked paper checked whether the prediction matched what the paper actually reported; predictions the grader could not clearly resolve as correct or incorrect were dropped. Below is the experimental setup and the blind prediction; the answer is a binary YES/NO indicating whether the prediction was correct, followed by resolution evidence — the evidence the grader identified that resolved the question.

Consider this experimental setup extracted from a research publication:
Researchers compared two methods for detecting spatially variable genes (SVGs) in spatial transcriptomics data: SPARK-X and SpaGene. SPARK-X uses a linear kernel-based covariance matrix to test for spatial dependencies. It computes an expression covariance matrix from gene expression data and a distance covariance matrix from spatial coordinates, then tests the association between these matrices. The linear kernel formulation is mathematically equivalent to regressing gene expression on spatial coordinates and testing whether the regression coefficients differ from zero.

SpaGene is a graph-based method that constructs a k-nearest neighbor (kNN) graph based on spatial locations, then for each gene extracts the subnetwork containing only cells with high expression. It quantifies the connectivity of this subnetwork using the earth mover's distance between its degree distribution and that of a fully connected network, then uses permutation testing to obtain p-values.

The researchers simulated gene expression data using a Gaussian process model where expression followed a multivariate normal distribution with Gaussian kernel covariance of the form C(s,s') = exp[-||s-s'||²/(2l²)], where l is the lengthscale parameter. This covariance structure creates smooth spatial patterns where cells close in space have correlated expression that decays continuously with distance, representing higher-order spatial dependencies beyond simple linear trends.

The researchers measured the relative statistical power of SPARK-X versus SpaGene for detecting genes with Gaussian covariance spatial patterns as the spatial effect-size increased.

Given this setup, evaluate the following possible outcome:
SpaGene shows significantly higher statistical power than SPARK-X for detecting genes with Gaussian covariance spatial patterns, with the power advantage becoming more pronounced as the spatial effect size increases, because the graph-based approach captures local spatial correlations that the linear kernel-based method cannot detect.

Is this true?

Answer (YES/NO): NO